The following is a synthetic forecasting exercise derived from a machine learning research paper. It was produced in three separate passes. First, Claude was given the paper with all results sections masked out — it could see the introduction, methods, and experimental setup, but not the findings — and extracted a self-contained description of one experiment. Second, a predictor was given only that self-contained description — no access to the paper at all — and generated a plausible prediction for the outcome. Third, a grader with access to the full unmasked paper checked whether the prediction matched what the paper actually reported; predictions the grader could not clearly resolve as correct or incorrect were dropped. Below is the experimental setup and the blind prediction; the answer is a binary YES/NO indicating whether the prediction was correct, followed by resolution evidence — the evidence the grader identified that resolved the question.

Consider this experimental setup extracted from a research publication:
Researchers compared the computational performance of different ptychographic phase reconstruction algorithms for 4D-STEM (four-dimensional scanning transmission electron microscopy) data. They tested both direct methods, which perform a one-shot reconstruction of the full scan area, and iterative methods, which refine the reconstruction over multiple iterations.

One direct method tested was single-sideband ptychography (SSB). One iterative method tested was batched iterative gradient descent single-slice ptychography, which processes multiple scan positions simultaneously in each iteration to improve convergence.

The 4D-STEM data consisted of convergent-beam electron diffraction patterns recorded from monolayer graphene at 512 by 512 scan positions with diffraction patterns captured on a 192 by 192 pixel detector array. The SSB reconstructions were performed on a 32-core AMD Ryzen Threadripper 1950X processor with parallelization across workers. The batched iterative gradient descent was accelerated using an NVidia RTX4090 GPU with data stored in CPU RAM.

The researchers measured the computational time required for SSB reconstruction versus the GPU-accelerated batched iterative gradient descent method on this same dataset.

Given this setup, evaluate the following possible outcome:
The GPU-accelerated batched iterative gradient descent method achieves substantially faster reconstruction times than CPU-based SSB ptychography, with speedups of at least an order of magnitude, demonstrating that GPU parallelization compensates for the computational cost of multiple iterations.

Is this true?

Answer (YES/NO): NO